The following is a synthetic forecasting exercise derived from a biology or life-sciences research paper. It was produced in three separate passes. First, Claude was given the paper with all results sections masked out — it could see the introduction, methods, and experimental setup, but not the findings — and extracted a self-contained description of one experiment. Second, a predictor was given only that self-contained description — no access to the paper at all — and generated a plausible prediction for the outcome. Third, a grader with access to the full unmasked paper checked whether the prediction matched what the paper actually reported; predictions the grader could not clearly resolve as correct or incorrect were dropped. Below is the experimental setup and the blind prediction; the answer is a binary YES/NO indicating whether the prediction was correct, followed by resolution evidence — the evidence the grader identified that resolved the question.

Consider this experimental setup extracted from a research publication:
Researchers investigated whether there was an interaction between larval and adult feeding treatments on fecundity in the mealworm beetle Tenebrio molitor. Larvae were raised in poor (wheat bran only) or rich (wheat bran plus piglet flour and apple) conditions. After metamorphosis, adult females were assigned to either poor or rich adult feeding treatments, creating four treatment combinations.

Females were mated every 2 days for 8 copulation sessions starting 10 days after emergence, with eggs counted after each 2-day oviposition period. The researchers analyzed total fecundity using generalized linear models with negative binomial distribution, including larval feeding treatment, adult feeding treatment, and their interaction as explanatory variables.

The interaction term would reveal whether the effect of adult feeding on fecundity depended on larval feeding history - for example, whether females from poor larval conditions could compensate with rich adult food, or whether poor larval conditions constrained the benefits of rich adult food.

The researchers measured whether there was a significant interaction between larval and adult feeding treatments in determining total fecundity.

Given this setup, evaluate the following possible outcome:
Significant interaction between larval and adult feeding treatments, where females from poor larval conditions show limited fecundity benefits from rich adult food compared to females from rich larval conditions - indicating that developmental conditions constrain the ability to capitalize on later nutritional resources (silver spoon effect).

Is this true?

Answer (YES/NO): NO